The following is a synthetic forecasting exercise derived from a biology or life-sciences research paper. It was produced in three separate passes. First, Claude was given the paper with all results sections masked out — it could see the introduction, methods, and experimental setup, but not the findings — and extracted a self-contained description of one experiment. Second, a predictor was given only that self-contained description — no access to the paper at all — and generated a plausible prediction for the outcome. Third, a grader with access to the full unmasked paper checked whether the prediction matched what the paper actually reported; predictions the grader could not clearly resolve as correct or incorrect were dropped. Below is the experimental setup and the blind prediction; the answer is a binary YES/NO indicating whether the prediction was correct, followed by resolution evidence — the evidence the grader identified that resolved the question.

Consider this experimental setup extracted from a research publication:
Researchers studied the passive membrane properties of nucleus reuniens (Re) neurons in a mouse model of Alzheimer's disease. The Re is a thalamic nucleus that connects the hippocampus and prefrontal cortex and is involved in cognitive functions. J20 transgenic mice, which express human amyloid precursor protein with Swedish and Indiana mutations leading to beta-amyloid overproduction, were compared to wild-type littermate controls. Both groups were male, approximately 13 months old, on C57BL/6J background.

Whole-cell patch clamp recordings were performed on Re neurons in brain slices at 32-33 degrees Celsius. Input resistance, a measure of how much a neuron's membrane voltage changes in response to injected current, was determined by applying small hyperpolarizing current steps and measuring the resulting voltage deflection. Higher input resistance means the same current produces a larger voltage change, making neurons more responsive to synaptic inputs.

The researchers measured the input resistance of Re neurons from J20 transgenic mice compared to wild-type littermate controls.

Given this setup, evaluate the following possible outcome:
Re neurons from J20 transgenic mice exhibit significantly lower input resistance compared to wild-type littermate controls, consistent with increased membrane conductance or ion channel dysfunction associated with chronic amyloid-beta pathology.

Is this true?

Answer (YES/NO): NO